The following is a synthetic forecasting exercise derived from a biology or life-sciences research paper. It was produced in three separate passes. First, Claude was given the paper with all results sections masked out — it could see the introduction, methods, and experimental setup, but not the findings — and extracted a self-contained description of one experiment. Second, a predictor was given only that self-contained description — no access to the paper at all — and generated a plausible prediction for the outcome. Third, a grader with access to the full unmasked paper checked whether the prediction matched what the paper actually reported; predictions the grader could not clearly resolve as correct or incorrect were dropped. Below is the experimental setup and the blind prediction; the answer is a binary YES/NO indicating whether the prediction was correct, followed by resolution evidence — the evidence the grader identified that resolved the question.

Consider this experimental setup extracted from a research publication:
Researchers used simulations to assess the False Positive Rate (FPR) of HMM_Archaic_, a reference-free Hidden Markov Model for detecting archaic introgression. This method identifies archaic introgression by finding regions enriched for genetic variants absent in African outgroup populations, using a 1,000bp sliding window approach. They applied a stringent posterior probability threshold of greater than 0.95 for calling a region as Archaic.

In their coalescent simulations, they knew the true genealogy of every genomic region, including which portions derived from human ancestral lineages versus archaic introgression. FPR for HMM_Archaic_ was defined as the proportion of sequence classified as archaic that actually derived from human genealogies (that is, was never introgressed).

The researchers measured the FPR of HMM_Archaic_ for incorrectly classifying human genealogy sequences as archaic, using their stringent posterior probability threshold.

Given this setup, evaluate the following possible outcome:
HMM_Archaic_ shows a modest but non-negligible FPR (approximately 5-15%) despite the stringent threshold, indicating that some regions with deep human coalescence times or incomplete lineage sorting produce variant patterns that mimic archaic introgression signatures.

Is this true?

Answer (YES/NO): NO